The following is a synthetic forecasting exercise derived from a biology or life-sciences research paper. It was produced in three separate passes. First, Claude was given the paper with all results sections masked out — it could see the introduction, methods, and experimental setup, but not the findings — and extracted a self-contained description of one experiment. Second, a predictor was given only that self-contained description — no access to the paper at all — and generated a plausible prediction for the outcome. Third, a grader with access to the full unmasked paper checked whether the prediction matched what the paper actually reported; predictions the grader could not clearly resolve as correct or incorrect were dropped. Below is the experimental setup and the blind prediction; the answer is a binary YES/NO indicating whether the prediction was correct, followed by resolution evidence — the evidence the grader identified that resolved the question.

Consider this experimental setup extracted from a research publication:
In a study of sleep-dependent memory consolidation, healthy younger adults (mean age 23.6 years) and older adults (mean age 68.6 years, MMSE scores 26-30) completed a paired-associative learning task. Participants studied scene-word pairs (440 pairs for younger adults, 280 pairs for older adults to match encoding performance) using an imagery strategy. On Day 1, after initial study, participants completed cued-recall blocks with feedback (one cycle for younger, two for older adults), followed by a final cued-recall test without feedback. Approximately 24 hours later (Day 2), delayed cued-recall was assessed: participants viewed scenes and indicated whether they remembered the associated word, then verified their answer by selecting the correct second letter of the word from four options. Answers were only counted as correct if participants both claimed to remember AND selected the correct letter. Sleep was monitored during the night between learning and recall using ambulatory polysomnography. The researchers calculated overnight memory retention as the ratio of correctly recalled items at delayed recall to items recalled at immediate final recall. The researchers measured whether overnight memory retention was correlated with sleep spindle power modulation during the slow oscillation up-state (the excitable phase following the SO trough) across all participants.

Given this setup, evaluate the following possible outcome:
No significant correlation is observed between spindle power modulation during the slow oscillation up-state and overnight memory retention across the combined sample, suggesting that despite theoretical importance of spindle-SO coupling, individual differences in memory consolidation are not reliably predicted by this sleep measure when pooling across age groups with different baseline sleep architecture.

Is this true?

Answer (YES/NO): NO